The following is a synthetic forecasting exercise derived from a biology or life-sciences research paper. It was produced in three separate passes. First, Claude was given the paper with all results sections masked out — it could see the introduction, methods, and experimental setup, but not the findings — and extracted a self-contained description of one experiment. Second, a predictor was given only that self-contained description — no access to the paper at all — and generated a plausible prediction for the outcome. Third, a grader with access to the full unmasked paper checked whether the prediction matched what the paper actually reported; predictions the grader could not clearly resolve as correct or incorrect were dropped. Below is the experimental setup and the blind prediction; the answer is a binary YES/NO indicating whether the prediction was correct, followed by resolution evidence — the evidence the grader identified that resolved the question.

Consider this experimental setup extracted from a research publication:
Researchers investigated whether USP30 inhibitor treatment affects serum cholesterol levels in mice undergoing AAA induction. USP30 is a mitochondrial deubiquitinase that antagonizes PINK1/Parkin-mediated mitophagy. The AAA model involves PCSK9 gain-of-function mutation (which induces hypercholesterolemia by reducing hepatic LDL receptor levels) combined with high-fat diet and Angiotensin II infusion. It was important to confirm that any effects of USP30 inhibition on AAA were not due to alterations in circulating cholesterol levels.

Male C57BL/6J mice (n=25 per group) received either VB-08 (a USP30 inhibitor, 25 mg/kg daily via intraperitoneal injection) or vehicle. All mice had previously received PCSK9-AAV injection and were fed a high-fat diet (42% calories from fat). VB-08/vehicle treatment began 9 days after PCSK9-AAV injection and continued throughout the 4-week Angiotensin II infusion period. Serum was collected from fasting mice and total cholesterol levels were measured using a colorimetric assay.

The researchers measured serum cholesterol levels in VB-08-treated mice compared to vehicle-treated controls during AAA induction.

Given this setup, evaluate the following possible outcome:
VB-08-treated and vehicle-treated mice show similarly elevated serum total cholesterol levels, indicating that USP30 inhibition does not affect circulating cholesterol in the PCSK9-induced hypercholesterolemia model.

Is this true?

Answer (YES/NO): YES